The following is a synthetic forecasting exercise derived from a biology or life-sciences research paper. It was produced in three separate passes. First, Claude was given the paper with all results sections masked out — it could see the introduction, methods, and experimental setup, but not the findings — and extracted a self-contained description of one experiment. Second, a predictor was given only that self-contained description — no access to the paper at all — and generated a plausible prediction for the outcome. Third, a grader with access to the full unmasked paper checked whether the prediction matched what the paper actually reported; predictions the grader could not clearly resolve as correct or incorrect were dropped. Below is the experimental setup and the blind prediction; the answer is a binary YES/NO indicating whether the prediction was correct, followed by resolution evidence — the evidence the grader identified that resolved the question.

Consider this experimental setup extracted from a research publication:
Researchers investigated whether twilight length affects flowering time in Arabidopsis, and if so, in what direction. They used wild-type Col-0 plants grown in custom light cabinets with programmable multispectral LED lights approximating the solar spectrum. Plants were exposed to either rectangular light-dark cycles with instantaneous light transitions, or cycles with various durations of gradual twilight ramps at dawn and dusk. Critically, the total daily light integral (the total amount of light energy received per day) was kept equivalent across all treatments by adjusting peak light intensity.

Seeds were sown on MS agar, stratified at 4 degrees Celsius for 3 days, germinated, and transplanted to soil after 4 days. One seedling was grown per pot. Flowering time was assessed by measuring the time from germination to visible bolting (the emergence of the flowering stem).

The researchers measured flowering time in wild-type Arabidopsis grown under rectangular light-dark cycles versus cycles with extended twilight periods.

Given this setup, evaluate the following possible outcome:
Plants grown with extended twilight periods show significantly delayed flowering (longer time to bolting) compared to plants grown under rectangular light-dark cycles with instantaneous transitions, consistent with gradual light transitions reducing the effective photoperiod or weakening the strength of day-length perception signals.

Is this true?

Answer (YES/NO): YES